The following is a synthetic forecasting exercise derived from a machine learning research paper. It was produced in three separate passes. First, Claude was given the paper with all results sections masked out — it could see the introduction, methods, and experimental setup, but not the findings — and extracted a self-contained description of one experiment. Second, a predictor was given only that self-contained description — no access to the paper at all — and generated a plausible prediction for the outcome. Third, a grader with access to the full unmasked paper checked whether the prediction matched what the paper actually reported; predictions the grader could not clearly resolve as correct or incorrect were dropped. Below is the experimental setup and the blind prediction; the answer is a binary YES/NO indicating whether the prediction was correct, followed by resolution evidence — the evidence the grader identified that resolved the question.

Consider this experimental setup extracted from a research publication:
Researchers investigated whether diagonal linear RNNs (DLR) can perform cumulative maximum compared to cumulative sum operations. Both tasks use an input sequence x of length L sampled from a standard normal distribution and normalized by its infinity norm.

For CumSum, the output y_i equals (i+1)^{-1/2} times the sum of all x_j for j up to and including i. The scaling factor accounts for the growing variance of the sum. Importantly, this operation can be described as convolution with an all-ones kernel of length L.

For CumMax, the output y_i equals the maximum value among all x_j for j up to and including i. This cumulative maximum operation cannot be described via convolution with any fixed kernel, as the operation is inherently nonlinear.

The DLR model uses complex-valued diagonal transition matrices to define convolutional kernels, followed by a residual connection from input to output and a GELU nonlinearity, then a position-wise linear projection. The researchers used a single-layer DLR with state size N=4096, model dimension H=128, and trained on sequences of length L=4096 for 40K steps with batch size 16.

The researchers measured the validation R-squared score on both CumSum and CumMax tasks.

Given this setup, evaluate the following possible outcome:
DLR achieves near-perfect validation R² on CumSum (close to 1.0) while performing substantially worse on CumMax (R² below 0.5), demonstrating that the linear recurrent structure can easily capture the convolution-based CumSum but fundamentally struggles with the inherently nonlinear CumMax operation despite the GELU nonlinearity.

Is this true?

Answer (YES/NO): NO